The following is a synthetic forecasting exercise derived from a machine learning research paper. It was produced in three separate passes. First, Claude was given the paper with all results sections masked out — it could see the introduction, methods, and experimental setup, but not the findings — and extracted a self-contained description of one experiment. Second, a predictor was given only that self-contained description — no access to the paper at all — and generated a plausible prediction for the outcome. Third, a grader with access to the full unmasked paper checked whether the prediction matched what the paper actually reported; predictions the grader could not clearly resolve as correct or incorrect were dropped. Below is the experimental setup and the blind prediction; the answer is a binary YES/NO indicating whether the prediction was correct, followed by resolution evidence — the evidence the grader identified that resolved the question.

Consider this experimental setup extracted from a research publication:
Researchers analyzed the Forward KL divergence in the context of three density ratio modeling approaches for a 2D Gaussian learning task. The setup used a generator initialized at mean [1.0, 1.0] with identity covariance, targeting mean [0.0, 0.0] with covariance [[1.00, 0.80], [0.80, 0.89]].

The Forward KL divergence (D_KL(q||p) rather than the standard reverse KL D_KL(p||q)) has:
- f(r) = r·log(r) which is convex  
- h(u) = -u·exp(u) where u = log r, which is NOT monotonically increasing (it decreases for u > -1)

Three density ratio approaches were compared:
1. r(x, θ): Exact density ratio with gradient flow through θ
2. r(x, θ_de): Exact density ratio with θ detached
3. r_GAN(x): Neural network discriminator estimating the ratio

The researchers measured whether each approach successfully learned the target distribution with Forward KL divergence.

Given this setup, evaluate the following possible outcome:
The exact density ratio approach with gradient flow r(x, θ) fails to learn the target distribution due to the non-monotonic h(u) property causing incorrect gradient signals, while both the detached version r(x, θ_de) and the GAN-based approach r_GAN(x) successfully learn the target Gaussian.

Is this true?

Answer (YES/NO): NO